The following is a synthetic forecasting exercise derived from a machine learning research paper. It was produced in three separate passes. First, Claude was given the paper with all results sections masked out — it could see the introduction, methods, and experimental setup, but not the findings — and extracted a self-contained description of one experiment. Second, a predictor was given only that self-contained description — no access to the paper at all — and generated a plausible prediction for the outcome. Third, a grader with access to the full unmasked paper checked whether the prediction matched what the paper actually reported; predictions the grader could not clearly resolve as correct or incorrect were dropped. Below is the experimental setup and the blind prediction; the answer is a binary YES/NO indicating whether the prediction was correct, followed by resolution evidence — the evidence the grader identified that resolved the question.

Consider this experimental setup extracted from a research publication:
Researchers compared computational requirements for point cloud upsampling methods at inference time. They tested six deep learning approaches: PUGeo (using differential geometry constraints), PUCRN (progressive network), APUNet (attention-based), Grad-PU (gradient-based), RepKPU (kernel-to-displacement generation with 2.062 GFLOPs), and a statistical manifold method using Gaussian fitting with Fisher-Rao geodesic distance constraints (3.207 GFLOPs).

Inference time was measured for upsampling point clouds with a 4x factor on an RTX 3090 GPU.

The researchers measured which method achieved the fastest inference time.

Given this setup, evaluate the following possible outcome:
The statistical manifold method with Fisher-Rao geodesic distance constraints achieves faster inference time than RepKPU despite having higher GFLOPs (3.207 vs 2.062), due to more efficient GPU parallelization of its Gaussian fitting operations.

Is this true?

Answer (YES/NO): NO